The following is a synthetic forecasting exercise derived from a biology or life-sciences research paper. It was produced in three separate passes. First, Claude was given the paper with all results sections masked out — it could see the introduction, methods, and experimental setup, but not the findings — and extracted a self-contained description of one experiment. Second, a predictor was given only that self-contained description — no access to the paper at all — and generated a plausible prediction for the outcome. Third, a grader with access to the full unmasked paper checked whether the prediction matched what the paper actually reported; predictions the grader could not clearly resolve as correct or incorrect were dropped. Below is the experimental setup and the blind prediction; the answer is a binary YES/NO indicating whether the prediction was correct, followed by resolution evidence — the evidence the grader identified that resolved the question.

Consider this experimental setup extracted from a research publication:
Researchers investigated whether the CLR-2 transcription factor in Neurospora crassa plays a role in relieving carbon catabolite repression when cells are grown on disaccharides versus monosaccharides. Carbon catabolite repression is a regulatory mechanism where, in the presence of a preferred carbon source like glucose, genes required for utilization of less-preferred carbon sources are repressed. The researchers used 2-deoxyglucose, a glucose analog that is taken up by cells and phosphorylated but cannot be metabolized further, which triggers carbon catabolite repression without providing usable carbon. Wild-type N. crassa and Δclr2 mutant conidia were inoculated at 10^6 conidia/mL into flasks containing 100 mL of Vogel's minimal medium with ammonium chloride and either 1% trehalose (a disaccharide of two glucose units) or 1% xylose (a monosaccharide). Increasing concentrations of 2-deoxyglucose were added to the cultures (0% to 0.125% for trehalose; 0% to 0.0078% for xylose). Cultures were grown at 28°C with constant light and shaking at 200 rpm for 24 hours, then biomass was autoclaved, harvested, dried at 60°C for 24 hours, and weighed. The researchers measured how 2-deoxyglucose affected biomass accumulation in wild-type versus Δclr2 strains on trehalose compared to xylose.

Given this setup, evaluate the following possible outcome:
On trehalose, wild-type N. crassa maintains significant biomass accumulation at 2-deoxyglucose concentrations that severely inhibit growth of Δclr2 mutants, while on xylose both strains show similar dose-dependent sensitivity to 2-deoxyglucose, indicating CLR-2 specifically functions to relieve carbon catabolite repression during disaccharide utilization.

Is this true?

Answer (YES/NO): NO